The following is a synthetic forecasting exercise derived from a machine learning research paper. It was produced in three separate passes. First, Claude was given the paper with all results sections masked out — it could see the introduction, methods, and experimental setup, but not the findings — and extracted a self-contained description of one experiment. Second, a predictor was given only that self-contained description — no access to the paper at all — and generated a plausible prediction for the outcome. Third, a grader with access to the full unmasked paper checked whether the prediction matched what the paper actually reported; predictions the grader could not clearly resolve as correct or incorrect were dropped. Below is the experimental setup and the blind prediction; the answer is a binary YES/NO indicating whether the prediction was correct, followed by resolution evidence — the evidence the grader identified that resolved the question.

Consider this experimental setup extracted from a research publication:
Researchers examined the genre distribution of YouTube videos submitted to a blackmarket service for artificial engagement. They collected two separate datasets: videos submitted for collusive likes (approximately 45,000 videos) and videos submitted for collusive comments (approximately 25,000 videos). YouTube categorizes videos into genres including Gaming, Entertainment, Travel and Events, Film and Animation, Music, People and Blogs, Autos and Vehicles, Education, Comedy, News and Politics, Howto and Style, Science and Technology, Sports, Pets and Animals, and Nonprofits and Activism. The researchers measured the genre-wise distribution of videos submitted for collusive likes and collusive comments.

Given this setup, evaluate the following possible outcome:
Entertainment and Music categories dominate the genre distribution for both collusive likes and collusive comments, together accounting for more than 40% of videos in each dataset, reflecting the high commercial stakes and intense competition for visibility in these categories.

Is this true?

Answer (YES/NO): NO